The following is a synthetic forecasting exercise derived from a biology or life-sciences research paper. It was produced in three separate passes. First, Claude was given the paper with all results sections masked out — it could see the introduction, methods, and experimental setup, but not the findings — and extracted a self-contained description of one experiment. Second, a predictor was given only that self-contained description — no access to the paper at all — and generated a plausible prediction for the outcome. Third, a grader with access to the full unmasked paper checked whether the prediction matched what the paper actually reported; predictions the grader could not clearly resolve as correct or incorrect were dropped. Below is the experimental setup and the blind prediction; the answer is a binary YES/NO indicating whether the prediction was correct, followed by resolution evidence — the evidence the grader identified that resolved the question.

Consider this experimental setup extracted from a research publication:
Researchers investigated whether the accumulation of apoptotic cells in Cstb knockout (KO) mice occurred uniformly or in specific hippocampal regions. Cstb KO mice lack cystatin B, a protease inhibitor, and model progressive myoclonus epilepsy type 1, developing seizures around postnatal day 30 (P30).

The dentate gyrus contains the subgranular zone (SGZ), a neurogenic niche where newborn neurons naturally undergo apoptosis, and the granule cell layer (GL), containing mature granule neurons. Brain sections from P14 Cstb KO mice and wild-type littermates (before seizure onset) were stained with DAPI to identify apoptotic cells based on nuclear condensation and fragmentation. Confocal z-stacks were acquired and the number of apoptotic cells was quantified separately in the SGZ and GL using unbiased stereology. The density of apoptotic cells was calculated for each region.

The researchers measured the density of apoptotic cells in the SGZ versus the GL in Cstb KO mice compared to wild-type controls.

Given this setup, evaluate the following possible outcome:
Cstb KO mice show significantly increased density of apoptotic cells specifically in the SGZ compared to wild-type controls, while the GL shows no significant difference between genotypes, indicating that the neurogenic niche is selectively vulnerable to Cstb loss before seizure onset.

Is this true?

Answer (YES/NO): NO